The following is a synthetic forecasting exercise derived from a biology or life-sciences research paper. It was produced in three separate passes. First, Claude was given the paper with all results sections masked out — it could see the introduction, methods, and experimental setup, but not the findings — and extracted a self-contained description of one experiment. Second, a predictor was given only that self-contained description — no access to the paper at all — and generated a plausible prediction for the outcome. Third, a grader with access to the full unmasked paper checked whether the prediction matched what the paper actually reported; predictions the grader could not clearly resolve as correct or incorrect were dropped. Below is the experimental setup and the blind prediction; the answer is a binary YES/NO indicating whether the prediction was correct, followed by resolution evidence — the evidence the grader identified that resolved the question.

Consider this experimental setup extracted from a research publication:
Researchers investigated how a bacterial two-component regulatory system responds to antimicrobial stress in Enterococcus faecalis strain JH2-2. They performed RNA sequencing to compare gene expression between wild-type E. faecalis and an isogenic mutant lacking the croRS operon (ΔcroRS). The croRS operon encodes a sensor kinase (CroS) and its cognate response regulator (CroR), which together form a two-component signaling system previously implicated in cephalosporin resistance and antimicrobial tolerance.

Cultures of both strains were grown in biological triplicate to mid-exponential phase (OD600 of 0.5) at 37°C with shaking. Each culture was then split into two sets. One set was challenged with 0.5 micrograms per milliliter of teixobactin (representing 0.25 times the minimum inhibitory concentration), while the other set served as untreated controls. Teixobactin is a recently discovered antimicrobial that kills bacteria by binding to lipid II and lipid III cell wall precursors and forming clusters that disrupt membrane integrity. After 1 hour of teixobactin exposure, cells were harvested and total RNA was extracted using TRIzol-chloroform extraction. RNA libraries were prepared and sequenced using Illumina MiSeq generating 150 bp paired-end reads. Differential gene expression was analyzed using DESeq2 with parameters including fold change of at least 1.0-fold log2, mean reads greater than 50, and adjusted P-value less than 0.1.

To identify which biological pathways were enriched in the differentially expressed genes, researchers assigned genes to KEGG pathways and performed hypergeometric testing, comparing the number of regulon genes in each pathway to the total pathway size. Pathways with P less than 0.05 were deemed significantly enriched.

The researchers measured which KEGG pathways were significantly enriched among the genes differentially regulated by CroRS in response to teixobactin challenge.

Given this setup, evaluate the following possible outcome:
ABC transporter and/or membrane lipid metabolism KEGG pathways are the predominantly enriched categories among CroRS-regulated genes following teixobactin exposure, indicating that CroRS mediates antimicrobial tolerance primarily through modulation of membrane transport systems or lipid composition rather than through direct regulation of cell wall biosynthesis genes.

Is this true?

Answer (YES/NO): NO